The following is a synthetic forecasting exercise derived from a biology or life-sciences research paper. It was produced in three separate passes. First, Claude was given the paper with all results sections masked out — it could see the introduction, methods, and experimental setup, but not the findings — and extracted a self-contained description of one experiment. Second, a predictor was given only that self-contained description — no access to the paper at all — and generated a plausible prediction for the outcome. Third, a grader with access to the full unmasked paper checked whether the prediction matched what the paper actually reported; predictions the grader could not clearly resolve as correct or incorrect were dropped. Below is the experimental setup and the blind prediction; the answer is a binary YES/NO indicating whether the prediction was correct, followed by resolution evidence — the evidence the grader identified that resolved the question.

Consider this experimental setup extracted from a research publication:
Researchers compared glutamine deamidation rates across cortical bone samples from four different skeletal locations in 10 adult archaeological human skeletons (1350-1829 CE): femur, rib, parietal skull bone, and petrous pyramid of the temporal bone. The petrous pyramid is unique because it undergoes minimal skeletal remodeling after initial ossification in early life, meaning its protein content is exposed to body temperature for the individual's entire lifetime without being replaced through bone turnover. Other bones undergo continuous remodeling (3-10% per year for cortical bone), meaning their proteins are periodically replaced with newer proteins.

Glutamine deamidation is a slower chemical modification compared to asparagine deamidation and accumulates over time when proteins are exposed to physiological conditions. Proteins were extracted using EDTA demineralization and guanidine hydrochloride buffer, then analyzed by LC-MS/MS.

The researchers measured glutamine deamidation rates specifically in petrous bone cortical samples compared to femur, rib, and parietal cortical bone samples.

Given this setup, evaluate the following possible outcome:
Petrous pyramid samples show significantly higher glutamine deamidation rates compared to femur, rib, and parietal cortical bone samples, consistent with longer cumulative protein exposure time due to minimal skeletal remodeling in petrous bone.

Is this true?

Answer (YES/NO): YES